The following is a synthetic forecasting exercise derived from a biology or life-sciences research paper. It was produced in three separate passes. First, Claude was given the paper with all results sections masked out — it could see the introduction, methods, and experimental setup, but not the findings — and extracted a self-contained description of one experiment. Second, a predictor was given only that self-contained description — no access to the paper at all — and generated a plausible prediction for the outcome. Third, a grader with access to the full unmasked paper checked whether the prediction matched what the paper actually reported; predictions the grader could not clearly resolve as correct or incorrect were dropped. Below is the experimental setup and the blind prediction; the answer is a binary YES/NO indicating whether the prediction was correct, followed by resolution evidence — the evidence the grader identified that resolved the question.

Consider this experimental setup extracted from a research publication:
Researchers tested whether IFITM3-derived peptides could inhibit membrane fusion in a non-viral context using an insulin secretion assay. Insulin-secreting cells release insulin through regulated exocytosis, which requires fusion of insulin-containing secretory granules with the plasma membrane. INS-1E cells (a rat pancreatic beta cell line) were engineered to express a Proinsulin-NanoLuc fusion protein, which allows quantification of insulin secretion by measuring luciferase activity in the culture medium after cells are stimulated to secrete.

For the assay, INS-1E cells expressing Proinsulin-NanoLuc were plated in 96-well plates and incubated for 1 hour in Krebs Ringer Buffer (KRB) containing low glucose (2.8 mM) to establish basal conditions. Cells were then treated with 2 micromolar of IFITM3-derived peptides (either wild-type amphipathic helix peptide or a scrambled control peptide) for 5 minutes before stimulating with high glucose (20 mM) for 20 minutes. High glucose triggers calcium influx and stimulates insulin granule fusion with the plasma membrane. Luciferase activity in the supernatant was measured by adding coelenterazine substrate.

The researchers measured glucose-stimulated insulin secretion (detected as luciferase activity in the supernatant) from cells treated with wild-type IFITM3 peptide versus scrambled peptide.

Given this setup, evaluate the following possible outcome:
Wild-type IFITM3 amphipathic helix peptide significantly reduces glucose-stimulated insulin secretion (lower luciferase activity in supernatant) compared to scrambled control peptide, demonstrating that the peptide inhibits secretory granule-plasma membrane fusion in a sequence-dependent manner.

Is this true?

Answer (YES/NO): YES